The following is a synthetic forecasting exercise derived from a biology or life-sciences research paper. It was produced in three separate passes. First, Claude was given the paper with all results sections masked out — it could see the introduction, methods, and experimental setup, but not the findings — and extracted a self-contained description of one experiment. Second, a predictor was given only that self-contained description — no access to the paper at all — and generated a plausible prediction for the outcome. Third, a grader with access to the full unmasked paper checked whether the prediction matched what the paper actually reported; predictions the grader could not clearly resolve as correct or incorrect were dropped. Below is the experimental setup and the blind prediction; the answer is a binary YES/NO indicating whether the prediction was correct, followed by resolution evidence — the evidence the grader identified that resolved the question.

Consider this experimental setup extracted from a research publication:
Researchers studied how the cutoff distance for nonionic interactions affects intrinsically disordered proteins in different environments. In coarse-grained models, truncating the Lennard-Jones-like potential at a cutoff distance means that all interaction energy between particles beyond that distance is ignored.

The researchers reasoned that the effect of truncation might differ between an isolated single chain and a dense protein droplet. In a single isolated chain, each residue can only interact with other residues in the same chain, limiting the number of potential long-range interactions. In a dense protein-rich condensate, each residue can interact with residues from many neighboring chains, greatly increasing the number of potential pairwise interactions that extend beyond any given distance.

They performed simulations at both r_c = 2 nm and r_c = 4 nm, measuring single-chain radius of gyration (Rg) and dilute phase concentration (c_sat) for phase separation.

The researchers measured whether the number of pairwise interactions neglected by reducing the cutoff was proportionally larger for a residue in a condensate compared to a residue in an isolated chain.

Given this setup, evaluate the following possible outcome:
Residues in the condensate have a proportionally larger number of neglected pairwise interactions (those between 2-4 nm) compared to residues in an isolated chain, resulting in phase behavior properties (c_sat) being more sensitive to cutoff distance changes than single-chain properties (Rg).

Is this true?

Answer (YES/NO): YES